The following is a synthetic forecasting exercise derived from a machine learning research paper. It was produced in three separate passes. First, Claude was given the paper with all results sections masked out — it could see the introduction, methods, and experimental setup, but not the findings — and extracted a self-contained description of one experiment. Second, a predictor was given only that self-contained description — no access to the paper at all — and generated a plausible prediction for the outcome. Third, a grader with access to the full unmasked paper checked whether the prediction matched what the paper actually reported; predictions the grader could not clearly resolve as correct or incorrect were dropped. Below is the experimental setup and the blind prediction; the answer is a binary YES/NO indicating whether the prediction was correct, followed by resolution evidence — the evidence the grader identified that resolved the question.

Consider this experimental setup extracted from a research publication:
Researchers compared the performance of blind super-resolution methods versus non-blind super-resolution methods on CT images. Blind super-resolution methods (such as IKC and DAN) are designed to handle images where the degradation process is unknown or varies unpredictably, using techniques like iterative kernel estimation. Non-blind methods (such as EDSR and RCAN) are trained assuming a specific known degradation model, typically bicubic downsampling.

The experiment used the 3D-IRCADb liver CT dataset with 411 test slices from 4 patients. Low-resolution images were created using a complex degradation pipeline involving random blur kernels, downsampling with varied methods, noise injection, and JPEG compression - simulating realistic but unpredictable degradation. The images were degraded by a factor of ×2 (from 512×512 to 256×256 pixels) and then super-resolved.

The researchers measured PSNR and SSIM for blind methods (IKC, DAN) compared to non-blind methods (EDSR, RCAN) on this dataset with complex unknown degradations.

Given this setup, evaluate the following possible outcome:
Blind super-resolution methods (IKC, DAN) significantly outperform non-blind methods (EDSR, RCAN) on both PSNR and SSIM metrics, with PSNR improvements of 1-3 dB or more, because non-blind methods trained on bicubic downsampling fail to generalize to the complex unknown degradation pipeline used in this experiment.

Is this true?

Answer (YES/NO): NO